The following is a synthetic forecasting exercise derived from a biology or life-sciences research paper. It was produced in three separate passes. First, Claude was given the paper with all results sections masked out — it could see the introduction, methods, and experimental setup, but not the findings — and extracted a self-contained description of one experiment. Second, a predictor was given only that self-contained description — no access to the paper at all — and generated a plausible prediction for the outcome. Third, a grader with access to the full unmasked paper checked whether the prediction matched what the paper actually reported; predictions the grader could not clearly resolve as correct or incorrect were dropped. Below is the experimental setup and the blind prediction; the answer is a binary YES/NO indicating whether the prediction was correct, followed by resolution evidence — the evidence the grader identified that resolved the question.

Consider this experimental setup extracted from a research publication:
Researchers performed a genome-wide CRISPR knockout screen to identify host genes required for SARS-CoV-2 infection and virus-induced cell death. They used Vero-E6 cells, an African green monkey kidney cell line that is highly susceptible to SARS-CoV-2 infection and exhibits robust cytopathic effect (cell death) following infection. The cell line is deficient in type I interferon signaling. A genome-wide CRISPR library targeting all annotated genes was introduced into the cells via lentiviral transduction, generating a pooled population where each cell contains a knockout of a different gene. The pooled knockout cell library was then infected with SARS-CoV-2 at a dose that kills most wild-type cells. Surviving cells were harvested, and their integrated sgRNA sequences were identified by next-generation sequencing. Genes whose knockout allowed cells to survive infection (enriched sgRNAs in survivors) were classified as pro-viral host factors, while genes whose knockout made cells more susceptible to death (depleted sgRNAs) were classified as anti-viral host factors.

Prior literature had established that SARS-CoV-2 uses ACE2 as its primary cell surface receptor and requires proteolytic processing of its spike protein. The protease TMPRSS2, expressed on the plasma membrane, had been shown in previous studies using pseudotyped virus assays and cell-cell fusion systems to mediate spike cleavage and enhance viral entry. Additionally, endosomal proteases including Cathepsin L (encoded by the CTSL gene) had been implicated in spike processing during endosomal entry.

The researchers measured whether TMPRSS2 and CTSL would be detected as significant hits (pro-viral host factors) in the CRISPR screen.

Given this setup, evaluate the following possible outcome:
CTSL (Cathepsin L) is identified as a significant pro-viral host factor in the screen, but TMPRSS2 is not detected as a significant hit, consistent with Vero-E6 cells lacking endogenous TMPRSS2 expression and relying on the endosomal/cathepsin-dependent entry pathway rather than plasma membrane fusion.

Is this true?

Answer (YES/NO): YES